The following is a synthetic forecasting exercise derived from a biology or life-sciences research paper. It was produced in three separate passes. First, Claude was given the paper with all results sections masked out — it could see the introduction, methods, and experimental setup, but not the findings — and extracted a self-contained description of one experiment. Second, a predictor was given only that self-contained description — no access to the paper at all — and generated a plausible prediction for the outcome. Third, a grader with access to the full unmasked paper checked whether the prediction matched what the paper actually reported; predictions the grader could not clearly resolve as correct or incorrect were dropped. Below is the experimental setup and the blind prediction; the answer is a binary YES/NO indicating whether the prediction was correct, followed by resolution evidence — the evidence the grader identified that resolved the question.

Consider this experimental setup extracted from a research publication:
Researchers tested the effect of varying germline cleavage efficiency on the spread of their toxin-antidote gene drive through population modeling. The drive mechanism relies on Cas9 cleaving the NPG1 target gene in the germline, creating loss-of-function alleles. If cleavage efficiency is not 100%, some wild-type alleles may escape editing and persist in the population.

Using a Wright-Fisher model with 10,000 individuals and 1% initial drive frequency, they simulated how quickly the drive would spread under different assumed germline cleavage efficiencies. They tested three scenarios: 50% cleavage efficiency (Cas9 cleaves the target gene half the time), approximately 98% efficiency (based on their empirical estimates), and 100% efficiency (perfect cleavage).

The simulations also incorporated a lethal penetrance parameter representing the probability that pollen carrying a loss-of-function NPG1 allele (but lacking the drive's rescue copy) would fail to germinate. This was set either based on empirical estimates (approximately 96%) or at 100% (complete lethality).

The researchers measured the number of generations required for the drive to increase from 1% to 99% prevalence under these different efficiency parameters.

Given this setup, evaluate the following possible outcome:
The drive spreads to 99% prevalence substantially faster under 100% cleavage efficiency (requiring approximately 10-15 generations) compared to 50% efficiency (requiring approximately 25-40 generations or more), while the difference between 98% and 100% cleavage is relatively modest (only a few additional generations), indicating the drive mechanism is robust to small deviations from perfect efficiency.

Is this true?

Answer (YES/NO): NO